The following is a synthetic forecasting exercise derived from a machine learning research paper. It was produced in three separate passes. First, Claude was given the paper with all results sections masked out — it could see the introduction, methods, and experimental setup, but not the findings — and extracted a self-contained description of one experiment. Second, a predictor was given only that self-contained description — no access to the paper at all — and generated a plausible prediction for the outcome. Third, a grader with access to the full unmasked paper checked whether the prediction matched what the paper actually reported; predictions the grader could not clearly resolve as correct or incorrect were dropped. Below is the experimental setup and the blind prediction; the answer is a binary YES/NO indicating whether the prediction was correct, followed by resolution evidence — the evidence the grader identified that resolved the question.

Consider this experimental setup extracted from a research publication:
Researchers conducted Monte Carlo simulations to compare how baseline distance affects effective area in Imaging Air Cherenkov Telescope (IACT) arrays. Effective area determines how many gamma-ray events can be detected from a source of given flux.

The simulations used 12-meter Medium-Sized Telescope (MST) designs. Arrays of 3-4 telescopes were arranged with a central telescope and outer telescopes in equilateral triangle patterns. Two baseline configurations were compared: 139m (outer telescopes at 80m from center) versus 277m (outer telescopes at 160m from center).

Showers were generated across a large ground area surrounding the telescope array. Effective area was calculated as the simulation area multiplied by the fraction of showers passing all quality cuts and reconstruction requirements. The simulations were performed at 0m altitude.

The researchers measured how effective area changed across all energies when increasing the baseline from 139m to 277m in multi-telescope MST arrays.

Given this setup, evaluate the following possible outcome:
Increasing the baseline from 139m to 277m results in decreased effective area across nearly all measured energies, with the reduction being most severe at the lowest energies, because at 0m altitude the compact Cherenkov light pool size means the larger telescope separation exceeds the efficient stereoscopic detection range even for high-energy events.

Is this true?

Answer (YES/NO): NO